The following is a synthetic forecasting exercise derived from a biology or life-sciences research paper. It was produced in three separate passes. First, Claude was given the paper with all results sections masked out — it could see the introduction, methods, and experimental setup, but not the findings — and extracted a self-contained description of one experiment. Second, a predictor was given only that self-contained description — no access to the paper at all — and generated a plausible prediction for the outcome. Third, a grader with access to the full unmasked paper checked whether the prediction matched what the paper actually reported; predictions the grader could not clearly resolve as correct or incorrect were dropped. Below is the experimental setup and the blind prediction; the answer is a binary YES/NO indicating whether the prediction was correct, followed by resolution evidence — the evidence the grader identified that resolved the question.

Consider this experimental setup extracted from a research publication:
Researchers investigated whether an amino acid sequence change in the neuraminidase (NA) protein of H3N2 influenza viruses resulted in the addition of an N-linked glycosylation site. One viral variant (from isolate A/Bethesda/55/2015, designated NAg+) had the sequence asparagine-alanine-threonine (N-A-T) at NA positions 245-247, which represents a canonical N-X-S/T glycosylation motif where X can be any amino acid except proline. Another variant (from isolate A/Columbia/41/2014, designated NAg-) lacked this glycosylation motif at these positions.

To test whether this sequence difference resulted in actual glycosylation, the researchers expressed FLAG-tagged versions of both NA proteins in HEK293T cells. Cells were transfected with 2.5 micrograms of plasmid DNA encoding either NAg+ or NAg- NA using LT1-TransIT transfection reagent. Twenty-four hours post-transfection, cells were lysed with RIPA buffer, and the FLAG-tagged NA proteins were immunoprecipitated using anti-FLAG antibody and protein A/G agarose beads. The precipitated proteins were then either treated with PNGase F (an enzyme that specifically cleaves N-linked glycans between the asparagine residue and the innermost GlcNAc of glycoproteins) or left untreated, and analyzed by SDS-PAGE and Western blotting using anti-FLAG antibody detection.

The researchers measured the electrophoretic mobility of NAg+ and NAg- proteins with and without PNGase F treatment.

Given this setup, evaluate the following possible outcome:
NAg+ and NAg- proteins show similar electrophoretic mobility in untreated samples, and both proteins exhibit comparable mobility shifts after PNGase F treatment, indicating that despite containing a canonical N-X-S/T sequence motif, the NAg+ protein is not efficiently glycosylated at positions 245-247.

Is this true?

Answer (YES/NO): NO